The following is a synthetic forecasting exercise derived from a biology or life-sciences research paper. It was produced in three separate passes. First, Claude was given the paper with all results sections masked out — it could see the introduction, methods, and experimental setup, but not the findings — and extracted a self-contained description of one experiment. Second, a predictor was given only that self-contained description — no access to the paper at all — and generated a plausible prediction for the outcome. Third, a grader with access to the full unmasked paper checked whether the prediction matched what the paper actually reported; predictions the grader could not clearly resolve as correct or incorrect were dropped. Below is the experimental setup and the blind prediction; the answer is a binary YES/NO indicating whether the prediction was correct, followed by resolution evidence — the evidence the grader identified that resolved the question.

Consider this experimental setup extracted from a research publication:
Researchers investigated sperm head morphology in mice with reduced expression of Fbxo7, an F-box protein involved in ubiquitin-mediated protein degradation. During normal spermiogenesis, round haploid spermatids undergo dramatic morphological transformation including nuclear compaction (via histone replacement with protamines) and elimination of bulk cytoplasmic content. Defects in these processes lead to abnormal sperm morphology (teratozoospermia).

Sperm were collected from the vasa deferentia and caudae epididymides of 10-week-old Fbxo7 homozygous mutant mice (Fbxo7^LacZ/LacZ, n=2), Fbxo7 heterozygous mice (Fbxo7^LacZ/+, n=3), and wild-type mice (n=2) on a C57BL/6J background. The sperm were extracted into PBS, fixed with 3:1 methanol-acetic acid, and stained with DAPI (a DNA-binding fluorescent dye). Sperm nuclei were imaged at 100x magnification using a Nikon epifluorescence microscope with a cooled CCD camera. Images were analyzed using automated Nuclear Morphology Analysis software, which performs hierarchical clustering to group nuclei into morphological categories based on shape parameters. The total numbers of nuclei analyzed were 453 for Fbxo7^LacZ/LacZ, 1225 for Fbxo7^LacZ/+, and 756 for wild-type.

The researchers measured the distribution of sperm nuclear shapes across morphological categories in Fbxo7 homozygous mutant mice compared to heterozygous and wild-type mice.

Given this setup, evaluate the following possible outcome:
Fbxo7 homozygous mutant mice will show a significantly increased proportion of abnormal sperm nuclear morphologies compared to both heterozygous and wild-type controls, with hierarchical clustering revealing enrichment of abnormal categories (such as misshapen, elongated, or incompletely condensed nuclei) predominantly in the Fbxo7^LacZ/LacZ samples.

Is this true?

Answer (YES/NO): YES